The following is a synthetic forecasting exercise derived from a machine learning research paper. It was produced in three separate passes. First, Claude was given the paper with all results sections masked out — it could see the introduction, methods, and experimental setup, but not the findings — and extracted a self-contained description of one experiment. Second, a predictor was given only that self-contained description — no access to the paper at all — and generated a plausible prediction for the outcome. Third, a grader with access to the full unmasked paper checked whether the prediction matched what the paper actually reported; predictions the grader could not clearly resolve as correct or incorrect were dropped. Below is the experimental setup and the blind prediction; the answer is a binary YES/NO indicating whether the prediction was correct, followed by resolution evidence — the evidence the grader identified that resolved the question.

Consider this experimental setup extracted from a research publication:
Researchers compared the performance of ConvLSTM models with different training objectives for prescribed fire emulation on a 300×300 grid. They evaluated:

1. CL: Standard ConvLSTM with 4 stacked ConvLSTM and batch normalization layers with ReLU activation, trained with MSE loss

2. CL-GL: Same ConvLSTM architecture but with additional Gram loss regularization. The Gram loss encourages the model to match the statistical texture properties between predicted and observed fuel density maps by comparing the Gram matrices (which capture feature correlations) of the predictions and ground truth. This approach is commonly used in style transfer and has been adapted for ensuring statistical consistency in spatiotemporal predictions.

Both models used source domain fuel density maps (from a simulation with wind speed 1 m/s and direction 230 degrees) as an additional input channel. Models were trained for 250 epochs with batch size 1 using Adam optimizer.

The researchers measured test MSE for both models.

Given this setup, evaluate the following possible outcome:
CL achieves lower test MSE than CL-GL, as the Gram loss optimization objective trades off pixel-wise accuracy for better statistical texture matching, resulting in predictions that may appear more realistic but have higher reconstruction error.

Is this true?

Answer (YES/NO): YES